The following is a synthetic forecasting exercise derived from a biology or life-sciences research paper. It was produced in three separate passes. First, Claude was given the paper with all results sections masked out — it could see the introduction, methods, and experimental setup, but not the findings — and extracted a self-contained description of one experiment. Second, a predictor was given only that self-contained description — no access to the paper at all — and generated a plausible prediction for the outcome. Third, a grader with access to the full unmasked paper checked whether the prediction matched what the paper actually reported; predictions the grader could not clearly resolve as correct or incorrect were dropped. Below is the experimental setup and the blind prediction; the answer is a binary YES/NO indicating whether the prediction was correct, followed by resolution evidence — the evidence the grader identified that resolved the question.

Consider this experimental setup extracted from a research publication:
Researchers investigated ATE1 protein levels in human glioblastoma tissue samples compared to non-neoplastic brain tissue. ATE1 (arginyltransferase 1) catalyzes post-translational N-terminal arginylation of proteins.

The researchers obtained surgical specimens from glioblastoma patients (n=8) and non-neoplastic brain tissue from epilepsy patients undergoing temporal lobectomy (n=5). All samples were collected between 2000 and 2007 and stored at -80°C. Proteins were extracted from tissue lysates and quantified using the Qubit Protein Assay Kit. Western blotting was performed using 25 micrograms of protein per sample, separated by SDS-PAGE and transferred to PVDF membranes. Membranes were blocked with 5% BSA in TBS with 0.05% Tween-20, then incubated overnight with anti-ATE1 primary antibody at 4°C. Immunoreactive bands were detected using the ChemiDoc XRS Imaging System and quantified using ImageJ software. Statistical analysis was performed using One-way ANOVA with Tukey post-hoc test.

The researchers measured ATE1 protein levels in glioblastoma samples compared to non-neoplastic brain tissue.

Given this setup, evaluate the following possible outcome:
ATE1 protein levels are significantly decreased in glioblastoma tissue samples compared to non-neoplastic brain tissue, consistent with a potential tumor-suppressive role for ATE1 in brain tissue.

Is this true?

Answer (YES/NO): NO